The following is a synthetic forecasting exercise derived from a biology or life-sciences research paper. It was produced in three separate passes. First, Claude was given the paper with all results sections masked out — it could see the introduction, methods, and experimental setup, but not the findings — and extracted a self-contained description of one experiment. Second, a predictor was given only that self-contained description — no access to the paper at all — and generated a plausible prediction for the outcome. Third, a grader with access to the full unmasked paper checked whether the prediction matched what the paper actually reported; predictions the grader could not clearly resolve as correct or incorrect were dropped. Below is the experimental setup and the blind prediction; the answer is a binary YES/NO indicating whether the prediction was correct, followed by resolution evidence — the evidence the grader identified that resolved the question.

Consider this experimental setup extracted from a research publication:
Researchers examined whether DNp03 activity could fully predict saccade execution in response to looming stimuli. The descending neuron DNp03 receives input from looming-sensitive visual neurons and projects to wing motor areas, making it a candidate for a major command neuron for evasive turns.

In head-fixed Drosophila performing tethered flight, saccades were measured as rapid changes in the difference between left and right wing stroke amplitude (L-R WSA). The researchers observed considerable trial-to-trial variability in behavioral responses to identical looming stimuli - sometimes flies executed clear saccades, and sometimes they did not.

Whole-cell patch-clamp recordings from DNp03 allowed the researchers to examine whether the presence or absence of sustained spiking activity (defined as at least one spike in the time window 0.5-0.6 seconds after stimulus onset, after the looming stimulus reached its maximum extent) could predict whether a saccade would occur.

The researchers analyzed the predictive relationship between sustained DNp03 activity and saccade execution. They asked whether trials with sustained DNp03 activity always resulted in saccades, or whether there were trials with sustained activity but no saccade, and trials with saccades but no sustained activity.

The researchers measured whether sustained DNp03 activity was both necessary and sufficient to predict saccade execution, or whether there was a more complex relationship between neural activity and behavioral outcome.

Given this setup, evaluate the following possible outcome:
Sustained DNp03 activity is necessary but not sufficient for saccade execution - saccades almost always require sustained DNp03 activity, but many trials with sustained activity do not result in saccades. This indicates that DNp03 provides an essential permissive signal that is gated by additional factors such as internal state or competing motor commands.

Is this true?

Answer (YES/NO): NO